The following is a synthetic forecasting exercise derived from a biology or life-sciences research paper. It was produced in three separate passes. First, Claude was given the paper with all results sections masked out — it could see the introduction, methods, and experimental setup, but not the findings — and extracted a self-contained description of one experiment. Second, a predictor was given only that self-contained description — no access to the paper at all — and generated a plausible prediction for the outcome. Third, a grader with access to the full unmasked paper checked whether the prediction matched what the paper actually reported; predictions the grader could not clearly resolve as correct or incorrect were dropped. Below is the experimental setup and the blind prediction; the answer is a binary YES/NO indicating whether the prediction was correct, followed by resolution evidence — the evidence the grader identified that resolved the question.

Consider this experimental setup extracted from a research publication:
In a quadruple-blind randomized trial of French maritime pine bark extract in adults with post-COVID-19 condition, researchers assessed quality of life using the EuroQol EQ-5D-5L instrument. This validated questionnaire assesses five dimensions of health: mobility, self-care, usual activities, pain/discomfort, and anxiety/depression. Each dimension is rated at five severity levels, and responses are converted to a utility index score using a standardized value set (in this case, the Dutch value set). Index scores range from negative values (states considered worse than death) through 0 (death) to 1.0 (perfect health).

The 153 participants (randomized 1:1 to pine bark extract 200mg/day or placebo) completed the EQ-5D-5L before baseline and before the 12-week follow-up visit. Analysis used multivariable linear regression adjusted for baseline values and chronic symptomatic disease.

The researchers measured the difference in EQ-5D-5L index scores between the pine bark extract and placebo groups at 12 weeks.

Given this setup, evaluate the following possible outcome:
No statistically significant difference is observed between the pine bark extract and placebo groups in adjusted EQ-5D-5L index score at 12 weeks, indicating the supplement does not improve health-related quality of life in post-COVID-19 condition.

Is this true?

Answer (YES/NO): YES